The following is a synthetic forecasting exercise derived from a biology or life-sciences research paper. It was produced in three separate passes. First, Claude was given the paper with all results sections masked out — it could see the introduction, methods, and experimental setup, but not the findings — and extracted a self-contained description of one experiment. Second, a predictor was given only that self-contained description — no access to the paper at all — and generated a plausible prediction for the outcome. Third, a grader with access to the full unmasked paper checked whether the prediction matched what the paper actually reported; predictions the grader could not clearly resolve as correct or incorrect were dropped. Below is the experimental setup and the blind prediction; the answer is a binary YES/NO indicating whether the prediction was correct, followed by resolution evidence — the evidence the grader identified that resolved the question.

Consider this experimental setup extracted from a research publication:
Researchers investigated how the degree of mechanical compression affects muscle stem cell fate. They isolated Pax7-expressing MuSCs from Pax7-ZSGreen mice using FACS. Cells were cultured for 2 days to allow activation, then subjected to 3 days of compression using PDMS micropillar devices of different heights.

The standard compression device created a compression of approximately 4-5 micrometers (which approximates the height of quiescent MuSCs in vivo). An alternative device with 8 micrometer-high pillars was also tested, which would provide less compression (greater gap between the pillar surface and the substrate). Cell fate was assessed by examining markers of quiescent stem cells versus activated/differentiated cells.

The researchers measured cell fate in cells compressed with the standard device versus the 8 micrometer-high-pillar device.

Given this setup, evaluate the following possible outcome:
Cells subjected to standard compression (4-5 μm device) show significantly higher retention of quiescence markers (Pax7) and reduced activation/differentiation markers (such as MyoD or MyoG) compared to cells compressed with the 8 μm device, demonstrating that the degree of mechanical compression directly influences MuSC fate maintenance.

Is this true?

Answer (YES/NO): YES